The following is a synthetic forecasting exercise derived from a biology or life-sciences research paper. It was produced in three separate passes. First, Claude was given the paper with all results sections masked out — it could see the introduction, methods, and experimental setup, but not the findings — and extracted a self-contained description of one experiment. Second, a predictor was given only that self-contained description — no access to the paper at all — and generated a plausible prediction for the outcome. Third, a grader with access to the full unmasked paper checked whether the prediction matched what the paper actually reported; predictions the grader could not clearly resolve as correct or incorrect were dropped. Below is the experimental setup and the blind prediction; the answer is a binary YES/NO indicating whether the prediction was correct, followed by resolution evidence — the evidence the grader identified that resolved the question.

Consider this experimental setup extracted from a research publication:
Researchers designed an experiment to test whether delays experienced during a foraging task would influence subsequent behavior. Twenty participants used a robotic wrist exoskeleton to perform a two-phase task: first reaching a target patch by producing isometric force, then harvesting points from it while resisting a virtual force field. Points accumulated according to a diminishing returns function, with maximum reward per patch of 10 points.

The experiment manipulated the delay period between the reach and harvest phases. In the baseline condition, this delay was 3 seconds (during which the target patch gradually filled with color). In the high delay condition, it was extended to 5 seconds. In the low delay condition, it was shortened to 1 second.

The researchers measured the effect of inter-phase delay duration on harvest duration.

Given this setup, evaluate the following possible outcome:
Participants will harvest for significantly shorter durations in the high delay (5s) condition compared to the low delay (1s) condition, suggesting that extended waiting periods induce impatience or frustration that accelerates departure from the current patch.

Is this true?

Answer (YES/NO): NO